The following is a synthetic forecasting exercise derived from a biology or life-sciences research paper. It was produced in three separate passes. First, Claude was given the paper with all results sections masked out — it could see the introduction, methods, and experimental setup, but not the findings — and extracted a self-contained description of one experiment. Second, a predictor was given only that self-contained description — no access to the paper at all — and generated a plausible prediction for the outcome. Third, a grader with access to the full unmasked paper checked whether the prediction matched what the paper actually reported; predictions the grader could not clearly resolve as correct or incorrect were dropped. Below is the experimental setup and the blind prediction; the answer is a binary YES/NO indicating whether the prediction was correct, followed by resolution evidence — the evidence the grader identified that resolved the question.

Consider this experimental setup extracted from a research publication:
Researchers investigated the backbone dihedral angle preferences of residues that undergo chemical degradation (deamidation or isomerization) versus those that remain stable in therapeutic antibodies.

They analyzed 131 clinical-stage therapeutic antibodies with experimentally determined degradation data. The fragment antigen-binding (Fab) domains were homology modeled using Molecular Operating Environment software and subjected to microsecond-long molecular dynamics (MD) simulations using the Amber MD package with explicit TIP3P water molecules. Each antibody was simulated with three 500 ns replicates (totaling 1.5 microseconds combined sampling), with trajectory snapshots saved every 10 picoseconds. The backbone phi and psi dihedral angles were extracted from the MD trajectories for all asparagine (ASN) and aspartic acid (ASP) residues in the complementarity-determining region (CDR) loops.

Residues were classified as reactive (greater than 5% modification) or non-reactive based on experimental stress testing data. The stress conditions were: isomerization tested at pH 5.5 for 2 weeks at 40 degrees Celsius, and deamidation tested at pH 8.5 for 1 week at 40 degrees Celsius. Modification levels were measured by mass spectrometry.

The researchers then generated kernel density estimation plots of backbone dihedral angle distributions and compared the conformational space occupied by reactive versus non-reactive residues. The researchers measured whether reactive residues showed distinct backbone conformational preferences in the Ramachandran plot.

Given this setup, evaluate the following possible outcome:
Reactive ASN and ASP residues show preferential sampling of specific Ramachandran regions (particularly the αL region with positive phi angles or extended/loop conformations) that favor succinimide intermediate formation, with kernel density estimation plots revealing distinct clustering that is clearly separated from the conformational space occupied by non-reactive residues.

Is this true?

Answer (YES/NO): YES